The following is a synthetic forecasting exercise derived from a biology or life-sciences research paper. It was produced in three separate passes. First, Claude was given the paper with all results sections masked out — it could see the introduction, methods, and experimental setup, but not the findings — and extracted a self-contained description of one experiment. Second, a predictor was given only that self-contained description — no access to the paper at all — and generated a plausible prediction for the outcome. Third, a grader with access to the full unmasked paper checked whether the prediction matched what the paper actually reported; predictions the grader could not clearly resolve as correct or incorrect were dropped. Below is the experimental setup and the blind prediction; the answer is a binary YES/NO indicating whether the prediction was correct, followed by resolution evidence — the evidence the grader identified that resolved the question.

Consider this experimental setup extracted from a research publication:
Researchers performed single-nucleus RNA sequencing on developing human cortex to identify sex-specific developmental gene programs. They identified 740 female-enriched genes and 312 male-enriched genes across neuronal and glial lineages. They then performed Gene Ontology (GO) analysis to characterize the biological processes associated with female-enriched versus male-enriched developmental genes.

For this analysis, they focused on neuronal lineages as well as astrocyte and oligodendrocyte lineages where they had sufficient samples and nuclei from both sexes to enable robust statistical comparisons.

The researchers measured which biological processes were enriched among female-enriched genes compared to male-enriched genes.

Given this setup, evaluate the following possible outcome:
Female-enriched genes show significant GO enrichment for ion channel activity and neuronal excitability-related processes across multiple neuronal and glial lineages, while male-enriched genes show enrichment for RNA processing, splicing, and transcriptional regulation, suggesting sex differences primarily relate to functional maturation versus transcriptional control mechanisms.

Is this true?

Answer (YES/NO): NO